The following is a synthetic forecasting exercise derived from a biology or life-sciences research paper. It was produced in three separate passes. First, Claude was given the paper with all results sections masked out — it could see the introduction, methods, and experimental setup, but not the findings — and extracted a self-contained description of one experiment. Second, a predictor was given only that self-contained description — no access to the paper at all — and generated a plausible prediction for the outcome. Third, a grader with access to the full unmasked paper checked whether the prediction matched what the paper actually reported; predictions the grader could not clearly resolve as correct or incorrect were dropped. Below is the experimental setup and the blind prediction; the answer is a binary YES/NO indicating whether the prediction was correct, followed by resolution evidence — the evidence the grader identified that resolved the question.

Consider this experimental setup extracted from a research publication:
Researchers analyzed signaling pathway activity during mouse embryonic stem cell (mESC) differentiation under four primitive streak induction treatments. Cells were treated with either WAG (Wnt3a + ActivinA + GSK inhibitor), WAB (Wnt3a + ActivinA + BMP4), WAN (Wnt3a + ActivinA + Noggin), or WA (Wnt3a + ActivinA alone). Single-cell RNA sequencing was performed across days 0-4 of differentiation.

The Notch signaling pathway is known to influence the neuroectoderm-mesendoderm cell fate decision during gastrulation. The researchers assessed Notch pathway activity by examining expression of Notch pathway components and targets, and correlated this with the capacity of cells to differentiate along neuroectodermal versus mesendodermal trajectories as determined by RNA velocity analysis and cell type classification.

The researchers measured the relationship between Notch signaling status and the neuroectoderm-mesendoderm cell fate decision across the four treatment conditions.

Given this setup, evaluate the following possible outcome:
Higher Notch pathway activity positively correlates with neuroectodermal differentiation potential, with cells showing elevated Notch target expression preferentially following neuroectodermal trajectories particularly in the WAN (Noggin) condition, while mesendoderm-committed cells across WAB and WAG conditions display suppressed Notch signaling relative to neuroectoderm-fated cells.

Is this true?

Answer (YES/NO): NO